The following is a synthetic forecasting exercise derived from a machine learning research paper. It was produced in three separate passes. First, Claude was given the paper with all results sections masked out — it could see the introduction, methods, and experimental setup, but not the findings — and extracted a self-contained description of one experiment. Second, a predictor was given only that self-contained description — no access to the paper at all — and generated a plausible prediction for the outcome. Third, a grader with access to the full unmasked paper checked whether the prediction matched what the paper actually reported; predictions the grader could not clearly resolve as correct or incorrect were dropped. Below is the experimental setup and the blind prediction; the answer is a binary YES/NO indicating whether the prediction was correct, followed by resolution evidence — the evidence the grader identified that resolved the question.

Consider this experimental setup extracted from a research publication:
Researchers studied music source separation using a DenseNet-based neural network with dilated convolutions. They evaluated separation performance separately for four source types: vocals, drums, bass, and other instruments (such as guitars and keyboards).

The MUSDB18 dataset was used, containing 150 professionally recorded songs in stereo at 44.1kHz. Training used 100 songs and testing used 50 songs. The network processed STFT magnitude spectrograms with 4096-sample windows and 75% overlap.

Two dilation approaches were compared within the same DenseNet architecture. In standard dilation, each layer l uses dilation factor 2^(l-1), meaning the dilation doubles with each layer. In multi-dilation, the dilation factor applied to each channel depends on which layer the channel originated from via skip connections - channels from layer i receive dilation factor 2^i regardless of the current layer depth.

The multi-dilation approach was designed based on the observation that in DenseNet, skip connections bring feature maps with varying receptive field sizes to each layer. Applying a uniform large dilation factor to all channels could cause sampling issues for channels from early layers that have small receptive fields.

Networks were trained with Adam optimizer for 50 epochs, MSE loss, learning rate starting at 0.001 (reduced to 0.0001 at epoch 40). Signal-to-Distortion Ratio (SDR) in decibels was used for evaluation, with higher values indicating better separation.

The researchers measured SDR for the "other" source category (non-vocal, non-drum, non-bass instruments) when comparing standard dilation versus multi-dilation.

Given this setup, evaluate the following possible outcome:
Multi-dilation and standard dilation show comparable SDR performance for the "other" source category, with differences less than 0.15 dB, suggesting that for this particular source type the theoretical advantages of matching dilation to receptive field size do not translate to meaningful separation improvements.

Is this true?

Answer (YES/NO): YES